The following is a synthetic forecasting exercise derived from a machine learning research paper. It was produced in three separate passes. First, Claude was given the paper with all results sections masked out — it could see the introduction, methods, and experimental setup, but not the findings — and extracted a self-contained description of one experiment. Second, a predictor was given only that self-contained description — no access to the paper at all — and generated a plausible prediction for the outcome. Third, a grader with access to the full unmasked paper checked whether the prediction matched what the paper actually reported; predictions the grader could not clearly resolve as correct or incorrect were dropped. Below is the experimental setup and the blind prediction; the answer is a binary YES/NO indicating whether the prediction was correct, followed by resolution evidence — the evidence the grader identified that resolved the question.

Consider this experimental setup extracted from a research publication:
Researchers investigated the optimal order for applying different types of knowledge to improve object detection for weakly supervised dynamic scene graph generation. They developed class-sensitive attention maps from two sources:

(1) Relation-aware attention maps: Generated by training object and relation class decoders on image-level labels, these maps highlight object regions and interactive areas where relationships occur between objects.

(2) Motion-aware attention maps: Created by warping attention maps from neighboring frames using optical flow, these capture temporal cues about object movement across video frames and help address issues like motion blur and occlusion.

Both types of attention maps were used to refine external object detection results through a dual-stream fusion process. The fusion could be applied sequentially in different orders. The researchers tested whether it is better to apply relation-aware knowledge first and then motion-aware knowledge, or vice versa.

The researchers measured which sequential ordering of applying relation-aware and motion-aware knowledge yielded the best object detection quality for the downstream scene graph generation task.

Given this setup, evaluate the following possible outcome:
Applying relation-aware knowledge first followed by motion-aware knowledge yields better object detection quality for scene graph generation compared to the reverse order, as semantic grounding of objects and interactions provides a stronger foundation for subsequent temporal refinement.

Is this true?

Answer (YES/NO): YES